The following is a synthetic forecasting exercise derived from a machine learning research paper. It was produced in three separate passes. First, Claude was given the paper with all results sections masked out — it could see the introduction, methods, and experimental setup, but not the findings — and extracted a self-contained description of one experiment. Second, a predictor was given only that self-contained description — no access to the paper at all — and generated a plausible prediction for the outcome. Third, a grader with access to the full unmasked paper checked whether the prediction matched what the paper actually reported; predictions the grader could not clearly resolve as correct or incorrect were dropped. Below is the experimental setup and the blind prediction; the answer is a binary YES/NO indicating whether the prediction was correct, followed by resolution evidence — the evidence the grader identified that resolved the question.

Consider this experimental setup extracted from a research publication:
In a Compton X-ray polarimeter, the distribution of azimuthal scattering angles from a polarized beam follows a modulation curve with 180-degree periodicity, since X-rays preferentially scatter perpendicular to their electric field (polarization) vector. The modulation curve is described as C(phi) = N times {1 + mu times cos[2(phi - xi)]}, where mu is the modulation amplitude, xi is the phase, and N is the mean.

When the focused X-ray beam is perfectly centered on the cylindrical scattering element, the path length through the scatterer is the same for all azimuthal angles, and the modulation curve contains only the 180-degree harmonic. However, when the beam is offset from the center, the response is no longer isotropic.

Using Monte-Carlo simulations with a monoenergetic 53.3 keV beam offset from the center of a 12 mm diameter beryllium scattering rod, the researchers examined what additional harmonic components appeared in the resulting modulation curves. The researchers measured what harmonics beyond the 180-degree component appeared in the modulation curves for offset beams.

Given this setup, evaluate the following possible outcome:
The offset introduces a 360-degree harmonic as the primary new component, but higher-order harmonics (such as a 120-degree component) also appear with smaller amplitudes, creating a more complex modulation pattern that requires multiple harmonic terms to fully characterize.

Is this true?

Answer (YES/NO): YES